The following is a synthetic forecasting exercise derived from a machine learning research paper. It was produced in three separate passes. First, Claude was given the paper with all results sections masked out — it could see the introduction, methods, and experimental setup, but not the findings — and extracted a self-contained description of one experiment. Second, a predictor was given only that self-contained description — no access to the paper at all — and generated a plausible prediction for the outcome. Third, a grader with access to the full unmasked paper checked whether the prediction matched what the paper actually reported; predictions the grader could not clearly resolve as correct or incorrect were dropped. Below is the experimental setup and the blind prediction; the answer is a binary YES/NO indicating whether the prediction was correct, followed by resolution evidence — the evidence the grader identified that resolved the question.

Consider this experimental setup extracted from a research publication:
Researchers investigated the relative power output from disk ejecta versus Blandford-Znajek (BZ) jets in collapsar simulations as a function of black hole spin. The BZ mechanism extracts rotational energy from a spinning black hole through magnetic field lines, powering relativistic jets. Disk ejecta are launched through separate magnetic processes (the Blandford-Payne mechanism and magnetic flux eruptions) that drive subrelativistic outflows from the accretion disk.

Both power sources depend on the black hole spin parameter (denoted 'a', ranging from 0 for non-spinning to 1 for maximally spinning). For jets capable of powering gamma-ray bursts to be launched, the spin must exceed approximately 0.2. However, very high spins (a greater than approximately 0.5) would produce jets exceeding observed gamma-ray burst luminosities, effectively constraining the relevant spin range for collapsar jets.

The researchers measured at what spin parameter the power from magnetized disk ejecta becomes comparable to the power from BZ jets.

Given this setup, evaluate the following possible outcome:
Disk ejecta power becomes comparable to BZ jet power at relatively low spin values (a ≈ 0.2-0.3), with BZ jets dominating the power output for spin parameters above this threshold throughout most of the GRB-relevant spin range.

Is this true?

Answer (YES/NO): YES